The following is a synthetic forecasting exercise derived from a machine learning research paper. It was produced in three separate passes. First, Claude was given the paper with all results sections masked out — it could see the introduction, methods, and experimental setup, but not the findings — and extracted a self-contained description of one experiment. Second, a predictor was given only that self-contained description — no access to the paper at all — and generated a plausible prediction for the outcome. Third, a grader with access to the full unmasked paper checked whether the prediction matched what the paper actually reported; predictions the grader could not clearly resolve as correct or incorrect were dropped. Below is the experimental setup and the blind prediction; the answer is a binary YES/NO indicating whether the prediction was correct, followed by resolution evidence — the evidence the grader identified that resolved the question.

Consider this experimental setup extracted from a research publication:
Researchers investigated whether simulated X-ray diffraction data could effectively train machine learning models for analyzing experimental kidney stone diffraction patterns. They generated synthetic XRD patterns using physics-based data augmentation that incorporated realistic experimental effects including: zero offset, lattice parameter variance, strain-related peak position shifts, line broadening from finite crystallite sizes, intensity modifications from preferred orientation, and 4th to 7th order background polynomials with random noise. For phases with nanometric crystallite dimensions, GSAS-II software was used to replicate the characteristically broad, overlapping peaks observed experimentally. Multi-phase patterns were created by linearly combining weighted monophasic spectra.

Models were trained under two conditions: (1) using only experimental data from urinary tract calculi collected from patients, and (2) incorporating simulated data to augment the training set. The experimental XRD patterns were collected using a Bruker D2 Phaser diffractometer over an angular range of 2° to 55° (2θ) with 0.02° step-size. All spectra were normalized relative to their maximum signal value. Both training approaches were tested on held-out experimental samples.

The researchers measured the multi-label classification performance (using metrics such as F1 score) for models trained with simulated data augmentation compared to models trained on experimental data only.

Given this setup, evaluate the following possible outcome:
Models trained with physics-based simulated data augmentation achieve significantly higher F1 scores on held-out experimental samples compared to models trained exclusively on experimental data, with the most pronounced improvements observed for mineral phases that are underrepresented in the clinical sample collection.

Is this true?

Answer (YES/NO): NO